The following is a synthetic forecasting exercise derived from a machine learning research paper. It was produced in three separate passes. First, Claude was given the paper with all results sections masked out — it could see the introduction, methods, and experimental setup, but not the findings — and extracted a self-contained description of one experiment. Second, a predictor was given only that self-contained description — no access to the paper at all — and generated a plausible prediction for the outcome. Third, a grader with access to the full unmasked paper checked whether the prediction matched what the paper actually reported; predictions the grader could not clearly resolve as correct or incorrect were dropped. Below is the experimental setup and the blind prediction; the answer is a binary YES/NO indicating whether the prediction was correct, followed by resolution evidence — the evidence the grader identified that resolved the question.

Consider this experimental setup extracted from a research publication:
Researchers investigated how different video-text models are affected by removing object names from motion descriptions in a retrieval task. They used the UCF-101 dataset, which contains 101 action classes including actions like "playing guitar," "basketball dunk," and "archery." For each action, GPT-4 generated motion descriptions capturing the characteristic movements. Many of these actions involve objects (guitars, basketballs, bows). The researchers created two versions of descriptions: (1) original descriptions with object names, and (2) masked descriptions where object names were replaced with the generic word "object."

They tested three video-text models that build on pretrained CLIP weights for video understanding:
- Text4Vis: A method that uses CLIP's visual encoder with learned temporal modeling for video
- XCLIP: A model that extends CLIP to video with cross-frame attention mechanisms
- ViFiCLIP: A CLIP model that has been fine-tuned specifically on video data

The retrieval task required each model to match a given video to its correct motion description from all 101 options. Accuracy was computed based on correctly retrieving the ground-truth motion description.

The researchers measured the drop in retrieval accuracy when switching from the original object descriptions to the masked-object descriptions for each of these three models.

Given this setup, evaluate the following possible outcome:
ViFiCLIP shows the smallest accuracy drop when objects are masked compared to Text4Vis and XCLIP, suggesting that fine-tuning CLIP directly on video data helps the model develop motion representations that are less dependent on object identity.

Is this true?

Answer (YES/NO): NO